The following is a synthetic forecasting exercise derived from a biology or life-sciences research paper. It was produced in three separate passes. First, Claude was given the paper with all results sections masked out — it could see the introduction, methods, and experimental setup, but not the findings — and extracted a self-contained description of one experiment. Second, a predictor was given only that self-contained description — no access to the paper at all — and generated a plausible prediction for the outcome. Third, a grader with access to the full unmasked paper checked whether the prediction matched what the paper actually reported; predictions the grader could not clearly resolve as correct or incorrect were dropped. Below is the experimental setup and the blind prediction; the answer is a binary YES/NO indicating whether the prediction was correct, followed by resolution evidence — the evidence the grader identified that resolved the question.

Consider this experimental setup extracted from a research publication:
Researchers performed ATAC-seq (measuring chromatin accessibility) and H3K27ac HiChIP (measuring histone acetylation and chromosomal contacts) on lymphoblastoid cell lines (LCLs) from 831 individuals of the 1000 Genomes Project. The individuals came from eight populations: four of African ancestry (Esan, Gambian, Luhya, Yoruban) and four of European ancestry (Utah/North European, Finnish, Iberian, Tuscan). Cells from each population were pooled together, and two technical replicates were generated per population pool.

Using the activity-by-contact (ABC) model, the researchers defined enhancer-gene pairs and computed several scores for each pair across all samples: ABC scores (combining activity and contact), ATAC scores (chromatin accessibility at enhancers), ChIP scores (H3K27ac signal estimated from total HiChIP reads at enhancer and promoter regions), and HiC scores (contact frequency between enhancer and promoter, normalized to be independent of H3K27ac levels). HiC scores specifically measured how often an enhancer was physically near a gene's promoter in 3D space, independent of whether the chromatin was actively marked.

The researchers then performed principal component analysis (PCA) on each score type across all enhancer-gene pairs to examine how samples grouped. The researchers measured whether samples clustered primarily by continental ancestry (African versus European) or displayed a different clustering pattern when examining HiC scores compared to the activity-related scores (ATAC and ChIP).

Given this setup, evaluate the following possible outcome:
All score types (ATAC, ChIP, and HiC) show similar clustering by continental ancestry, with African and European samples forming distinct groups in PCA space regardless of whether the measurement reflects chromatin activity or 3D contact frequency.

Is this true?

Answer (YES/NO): NO